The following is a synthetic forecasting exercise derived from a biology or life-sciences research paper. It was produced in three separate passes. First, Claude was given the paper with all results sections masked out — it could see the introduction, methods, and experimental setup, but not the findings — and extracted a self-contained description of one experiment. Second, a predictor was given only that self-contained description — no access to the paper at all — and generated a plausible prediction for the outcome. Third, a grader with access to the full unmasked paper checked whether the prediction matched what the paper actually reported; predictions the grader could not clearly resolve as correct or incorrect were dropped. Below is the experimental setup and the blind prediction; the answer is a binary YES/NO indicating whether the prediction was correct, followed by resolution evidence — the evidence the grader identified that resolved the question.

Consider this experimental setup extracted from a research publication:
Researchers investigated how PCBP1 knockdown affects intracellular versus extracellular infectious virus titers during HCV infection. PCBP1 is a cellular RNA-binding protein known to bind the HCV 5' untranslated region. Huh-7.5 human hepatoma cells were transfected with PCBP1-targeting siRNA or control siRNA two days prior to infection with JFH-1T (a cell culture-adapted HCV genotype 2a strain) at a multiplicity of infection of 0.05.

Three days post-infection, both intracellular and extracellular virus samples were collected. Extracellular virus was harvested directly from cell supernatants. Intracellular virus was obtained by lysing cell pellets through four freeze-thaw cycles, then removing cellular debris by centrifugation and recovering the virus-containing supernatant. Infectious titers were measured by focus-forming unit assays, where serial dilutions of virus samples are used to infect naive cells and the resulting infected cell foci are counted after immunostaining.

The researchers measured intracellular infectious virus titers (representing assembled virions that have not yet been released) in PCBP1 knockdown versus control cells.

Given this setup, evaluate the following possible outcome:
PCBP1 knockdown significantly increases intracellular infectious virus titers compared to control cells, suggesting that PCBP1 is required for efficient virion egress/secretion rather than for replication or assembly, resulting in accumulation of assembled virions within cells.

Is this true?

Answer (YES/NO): NO